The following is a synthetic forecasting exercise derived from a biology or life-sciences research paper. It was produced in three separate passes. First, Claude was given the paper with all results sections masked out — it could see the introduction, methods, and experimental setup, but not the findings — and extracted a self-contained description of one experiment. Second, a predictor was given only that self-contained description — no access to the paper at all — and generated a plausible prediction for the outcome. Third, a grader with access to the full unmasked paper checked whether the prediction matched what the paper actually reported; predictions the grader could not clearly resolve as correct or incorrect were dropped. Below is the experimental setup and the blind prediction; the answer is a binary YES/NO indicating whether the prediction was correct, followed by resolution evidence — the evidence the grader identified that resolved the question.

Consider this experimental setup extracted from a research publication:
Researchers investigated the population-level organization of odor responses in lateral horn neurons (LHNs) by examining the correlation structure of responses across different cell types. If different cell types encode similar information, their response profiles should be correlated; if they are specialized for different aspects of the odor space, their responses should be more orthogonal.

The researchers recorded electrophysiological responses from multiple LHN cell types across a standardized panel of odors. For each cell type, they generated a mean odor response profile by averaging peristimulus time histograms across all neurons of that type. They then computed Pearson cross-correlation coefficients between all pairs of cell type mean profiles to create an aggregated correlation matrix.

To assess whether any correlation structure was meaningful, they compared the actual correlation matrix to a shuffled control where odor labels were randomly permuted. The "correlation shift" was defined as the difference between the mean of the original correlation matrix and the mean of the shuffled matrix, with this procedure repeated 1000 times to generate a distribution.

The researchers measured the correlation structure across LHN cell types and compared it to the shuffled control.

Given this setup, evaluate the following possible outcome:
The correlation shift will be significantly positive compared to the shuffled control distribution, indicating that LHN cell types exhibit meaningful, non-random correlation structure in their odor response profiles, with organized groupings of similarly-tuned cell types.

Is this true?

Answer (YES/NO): YES